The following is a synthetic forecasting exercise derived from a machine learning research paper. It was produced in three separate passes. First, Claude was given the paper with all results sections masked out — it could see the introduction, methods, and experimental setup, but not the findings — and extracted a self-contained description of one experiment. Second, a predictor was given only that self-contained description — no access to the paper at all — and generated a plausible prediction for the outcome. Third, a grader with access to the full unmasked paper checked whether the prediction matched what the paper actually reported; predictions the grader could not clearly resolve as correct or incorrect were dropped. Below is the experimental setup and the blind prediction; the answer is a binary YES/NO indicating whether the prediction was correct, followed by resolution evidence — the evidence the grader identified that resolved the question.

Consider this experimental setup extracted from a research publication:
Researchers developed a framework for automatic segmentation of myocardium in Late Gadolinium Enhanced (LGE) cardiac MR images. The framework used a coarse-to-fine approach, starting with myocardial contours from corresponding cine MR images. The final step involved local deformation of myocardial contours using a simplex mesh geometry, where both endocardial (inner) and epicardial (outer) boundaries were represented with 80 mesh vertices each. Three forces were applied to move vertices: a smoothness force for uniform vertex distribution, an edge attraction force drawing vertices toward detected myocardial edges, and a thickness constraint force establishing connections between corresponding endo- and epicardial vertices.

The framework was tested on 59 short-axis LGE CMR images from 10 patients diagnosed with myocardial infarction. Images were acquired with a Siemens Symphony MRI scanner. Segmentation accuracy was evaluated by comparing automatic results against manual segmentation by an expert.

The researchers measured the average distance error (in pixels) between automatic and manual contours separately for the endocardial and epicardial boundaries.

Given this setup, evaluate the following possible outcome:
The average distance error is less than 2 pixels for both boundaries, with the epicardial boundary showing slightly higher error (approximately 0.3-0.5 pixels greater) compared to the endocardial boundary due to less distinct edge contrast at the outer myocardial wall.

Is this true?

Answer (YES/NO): NO